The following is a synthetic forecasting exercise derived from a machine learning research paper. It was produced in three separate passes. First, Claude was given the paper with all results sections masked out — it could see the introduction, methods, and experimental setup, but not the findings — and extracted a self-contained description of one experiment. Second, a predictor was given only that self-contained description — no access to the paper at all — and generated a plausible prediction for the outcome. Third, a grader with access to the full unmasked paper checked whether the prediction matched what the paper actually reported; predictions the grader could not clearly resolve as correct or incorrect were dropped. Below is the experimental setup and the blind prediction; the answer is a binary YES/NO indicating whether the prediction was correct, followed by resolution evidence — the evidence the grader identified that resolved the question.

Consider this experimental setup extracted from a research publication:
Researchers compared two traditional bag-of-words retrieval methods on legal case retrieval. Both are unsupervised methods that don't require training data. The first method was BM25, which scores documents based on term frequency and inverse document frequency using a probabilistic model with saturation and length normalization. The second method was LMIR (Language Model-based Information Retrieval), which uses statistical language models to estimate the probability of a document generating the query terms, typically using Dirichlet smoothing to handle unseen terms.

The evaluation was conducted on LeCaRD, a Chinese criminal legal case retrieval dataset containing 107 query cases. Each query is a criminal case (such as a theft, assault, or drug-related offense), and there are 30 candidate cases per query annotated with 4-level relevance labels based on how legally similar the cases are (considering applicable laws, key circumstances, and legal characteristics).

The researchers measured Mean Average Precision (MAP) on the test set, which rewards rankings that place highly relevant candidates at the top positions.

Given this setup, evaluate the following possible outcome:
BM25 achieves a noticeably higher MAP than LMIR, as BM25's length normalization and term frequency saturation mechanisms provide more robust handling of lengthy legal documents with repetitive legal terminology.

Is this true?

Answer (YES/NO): NO